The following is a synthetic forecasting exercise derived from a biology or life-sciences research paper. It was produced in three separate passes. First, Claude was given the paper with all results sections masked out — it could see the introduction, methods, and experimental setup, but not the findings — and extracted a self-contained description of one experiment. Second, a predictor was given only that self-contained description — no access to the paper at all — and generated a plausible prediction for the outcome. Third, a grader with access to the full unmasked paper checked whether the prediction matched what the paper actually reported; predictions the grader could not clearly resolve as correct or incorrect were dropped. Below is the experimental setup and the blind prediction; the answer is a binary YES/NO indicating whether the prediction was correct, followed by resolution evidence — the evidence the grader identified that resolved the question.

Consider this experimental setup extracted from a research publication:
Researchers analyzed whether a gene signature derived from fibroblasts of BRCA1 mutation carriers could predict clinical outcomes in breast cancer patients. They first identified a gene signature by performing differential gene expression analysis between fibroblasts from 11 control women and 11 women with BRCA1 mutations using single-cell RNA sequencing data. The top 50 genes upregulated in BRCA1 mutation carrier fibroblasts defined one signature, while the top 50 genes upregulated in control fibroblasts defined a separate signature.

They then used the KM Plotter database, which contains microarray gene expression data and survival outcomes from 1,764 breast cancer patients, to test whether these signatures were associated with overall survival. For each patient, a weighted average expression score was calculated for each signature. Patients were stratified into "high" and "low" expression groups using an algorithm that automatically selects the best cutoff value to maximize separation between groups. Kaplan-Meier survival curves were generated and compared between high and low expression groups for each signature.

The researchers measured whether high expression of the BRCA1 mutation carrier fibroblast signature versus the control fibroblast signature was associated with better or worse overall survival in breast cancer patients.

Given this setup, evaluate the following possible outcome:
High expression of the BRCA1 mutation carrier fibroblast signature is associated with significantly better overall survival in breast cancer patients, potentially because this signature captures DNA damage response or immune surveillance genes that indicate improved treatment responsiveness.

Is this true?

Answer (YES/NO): NO